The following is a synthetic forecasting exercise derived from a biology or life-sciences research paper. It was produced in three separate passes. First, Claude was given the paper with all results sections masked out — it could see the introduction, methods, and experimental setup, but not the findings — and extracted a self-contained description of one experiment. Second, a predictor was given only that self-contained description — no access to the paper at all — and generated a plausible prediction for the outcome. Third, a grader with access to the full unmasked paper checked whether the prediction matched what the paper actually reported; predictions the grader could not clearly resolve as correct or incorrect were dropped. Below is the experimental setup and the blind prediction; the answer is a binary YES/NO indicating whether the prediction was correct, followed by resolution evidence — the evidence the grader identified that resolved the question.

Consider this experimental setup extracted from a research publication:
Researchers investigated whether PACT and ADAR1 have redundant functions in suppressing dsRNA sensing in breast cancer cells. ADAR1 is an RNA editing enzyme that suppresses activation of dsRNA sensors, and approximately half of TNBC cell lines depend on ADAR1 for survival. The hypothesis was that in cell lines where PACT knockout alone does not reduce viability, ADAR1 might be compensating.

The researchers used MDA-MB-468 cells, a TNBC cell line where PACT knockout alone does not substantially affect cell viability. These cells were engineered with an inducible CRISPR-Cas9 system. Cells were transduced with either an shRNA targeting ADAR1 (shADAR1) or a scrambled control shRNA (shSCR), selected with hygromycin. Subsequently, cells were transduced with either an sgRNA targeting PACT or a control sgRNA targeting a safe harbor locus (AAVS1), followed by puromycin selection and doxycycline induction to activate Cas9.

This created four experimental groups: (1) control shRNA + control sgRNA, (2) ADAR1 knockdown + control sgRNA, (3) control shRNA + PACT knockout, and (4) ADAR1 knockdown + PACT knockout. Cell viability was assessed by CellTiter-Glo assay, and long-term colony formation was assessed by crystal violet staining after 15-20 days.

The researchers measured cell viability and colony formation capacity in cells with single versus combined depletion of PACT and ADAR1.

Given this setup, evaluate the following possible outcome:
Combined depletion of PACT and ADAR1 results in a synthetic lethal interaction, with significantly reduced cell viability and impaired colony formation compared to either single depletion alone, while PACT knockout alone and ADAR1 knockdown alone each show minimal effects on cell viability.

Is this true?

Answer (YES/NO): NO